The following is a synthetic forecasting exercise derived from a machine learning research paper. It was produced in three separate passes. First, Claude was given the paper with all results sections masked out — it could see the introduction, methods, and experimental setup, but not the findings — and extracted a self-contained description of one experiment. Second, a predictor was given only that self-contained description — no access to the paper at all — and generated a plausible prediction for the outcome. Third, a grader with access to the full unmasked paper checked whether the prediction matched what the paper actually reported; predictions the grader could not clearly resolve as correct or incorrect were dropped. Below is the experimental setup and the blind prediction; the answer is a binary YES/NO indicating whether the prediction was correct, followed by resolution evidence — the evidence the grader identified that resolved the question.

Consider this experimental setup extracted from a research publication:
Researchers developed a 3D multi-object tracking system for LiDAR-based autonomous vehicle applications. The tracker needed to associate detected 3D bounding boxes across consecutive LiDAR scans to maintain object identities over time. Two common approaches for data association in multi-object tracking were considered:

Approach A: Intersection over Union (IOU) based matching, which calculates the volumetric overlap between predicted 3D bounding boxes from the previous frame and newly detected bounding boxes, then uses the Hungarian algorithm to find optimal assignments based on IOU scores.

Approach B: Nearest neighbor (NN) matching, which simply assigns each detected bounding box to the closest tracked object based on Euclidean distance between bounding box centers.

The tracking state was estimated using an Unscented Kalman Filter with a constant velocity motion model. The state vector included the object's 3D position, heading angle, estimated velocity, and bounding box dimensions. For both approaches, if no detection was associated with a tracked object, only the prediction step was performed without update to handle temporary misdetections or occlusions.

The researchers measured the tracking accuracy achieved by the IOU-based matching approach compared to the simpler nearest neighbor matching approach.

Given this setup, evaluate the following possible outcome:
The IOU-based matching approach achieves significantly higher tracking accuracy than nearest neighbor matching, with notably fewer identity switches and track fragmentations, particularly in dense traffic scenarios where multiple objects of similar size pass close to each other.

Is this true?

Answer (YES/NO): NO